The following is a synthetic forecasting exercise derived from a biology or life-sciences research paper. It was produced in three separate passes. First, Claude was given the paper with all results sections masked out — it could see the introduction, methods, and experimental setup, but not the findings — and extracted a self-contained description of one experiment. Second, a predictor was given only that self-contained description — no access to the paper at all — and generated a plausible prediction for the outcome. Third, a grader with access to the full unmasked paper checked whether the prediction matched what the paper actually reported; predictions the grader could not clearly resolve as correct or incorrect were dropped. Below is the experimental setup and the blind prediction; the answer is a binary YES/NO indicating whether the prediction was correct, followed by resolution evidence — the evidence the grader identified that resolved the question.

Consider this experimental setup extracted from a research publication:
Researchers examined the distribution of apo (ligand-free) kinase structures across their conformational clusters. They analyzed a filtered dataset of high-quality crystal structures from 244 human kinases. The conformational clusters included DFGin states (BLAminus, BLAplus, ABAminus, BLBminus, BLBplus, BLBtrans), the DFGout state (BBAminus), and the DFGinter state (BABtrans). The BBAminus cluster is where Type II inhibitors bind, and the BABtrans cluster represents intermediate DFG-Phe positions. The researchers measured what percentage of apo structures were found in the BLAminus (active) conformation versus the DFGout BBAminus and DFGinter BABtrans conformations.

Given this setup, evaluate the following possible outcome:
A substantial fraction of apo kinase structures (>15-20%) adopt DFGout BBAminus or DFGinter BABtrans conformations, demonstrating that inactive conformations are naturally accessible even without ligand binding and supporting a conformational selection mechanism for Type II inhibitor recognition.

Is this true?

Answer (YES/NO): NO